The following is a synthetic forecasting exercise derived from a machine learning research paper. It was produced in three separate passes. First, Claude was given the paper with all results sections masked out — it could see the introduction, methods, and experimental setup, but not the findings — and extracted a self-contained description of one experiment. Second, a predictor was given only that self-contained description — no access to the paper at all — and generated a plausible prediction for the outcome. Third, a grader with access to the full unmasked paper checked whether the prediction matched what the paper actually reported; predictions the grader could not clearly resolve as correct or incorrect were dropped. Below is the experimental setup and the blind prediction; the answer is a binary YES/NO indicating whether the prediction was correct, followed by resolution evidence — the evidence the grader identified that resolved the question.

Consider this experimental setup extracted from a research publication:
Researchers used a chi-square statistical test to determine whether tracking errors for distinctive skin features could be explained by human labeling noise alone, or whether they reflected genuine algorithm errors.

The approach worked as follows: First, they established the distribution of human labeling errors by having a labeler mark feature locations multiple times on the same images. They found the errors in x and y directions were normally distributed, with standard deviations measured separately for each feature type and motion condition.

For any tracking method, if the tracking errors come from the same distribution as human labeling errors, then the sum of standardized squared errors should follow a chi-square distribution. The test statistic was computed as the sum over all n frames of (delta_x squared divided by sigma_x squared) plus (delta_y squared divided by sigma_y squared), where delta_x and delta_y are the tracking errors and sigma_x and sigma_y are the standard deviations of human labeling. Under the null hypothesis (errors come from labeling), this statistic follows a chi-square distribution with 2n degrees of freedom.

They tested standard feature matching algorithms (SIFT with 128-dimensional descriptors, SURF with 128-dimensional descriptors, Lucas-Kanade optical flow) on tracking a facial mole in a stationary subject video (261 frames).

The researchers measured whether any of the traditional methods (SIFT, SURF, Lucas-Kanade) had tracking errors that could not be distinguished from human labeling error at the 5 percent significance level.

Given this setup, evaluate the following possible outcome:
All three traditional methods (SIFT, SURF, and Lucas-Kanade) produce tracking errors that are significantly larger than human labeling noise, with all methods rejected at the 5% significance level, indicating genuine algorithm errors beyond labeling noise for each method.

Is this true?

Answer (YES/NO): NO